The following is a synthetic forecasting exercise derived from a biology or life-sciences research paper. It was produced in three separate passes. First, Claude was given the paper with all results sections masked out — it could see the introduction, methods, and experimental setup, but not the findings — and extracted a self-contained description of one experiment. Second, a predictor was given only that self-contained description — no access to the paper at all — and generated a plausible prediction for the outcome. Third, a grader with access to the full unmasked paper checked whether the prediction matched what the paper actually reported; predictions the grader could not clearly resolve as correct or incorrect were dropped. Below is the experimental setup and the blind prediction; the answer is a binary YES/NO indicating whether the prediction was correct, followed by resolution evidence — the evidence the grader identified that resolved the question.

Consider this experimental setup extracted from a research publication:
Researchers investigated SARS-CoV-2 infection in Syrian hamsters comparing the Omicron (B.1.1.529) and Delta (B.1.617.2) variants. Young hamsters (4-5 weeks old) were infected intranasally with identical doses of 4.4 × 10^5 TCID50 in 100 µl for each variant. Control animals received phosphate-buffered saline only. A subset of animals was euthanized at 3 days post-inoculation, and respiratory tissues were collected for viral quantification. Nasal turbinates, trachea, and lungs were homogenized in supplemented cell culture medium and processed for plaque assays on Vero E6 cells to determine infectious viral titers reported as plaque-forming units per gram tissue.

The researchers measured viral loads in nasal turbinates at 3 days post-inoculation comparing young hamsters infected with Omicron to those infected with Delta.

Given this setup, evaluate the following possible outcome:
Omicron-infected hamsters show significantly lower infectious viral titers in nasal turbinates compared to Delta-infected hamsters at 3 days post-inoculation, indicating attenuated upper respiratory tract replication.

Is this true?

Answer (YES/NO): NO